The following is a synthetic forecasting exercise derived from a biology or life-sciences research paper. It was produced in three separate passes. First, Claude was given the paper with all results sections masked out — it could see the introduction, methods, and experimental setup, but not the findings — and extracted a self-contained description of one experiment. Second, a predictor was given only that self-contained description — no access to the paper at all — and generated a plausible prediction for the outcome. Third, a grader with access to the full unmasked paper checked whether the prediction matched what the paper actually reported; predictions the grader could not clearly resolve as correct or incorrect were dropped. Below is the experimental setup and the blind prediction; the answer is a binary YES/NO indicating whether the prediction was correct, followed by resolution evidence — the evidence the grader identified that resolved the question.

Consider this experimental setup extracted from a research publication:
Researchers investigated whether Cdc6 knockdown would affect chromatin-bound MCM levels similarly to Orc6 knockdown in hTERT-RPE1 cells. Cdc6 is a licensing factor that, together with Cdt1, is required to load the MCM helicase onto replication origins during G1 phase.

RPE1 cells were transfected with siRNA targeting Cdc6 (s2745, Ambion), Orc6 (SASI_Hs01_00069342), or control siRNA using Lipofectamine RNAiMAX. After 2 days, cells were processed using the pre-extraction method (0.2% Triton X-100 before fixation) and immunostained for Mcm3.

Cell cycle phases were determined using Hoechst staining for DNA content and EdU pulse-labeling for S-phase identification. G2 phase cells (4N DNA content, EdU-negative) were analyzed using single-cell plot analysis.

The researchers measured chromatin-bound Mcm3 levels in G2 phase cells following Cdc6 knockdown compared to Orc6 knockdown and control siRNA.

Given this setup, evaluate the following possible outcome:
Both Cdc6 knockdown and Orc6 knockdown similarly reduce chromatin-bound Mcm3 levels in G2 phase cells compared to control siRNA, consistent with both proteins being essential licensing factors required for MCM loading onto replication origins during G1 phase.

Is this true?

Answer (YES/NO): NO